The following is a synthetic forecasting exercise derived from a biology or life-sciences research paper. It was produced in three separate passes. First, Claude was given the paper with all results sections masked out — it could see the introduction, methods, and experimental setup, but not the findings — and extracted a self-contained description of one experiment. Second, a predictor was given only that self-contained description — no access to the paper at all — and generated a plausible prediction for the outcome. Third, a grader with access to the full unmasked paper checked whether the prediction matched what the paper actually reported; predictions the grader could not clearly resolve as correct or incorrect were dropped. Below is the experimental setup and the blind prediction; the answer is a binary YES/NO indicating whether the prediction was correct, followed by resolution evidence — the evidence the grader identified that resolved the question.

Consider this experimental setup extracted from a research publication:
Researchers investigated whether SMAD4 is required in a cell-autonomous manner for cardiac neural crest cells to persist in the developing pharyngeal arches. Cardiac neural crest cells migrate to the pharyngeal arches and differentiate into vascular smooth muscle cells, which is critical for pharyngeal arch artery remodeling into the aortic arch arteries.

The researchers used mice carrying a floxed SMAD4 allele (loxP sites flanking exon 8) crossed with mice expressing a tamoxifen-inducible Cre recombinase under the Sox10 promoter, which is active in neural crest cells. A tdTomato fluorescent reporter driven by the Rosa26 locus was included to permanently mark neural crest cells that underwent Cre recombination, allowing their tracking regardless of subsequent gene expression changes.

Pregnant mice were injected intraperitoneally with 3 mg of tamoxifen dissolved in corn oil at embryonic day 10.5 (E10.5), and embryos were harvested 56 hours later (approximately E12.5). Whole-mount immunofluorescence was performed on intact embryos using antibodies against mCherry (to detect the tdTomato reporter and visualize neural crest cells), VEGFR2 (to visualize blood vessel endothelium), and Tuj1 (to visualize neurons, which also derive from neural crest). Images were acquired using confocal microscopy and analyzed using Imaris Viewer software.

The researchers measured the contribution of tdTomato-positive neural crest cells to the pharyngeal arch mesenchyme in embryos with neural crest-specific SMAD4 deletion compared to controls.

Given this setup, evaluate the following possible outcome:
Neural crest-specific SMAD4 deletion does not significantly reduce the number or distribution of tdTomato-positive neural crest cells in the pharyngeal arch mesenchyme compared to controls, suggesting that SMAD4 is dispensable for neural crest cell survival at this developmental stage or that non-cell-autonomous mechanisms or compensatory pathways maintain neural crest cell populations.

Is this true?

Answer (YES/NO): NO